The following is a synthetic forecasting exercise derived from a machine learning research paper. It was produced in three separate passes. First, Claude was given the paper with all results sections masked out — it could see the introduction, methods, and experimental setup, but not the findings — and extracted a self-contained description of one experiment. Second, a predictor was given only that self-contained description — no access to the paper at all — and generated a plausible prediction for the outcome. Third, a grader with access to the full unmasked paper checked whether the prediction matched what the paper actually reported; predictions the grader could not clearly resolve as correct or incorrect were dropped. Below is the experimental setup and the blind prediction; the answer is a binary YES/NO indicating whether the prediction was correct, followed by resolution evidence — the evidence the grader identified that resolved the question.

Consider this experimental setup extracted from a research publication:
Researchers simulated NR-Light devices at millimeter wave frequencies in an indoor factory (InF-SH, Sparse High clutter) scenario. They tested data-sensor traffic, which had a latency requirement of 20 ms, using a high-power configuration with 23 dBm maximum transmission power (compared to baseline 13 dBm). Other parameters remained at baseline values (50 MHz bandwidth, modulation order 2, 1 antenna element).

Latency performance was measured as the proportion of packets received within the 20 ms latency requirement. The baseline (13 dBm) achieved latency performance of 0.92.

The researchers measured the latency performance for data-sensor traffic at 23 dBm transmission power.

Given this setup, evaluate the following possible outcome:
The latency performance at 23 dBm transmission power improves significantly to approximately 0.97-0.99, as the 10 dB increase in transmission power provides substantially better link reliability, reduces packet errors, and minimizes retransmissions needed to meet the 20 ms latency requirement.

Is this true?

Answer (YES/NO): YES